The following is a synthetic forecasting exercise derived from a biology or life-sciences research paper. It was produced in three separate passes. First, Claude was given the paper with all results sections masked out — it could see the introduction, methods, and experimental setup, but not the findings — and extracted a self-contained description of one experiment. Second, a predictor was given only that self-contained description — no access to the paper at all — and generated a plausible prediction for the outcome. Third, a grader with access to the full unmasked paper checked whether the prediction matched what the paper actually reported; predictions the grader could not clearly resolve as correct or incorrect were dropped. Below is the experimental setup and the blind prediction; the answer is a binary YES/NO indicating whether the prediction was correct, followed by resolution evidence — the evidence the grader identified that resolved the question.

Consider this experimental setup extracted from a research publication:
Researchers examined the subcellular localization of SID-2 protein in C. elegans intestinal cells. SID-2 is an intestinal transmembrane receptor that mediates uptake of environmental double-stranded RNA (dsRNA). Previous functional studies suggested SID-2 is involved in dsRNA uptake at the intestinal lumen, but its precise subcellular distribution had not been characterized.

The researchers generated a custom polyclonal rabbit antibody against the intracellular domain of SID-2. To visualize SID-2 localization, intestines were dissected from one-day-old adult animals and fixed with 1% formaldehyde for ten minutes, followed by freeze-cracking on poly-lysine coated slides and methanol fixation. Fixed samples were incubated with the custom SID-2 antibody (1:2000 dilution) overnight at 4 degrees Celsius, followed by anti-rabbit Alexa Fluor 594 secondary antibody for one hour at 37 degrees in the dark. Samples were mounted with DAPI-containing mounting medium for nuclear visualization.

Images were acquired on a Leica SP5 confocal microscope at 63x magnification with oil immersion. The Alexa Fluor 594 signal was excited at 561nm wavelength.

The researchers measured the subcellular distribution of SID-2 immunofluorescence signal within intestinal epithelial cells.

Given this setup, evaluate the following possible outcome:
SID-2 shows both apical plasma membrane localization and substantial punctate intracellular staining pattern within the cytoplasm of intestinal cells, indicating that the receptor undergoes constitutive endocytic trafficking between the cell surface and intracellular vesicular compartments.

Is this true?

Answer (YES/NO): YES